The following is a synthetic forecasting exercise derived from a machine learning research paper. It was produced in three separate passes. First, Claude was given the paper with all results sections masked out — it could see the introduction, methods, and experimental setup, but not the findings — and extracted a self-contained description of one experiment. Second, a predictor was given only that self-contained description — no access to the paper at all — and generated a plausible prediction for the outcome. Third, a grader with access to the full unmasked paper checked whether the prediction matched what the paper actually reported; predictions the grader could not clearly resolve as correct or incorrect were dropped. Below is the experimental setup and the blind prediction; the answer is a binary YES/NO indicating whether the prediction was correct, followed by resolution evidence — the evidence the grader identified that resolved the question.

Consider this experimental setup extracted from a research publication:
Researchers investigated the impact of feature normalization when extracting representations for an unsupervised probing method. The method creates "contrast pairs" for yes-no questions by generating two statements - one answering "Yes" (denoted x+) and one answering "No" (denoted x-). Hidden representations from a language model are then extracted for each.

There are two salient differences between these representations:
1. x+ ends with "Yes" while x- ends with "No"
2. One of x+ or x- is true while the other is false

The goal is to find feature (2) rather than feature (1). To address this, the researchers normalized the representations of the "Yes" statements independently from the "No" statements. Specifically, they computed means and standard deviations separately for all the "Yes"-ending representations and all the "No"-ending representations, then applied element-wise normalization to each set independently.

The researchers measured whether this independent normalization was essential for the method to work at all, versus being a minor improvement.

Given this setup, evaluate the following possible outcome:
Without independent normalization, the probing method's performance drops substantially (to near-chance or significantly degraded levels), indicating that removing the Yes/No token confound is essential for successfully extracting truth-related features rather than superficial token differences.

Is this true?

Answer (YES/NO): YES